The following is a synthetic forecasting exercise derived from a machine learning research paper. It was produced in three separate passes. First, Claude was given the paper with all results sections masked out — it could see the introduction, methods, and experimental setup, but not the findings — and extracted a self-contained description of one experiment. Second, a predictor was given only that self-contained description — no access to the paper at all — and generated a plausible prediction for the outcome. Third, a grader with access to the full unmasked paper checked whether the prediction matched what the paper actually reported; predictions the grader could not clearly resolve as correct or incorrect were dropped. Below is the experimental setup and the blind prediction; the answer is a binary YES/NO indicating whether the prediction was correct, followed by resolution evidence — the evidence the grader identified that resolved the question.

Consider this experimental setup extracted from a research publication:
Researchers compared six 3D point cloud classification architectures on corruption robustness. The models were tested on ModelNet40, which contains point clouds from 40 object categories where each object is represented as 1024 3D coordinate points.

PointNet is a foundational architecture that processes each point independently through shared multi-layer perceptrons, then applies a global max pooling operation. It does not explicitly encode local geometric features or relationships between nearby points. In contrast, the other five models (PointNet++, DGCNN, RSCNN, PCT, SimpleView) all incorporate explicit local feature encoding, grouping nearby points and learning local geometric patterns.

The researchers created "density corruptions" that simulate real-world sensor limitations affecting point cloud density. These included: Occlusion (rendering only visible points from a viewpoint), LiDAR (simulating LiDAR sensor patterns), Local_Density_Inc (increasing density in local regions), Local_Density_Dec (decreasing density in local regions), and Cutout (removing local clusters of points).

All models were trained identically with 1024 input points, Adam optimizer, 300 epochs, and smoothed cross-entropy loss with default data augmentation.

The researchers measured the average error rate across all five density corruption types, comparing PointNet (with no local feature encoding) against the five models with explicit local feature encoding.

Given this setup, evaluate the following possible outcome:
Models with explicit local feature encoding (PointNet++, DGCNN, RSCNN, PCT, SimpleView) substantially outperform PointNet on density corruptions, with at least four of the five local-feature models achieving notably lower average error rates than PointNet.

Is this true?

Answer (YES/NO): NO